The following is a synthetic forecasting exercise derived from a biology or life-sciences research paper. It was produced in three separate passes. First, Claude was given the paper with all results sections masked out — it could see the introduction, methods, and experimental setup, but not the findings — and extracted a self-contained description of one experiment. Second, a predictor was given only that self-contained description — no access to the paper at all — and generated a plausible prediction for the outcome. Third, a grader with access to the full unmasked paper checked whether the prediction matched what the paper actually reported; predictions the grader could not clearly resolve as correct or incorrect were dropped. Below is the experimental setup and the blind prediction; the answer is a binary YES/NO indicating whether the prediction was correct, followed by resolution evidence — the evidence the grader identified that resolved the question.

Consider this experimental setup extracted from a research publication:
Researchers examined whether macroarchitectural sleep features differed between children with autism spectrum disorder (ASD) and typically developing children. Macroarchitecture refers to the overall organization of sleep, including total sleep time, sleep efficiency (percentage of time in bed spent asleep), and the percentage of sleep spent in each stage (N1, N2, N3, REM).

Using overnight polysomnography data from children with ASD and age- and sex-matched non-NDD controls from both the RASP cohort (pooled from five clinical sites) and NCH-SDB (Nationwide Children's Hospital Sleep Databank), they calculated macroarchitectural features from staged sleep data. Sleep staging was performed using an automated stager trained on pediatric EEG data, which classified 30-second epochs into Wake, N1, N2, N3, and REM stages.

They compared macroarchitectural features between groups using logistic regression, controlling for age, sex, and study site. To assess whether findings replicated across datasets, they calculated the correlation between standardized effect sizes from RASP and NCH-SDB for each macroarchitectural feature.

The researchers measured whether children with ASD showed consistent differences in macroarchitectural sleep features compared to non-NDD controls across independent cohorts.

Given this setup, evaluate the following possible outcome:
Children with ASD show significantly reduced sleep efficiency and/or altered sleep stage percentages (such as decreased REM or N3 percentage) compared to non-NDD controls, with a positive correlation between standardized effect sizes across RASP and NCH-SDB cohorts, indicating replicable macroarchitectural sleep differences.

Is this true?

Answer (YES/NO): NO